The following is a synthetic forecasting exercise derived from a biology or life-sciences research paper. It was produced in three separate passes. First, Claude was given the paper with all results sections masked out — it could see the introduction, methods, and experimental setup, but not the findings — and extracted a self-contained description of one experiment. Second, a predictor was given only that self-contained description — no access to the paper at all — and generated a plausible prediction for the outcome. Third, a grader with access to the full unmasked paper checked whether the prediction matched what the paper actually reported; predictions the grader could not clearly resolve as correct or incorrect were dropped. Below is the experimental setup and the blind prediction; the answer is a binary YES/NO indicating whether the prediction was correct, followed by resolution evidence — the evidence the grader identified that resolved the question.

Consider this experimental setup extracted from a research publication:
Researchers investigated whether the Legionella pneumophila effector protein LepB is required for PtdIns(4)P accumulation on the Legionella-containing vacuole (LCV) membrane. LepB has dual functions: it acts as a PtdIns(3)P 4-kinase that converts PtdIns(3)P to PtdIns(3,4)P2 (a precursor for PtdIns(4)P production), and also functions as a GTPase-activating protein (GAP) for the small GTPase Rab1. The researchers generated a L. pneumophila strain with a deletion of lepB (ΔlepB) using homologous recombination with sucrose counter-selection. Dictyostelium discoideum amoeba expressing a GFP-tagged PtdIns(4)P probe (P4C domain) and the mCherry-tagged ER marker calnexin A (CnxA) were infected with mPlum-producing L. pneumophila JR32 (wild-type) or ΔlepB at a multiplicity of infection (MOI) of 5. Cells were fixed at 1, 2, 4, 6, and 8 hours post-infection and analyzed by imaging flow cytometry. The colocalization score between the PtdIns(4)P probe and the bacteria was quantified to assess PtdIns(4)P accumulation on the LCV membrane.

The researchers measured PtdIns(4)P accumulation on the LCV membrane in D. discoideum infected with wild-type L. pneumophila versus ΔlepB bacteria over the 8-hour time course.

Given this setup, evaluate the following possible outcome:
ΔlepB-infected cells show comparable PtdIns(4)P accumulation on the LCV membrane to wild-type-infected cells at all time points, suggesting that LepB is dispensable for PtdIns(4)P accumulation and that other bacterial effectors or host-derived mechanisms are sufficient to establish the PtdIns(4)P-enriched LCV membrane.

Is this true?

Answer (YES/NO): NO